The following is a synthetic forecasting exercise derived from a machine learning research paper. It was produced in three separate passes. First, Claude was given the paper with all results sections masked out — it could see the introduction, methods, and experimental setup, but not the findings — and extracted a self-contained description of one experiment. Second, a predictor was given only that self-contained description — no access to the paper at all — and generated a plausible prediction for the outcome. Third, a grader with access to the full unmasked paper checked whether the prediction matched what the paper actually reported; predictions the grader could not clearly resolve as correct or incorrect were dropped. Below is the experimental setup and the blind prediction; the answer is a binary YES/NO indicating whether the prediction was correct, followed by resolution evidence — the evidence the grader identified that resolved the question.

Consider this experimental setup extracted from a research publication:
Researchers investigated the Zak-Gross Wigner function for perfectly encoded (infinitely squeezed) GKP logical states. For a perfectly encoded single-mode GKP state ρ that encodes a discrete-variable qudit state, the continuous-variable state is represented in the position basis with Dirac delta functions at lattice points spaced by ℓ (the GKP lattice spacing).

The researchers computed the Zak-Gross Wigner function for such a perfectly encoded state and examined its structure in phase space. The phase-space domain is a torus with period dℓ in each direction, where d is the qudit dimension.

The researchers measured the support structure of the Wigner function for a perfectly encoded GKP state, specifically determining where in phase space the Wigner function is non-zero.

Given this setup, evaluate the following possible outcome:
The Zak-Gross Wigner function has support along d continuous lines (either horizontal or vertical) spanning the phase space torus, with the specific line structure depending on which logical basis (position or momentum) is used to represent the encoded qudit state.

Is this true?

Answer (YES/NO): NO